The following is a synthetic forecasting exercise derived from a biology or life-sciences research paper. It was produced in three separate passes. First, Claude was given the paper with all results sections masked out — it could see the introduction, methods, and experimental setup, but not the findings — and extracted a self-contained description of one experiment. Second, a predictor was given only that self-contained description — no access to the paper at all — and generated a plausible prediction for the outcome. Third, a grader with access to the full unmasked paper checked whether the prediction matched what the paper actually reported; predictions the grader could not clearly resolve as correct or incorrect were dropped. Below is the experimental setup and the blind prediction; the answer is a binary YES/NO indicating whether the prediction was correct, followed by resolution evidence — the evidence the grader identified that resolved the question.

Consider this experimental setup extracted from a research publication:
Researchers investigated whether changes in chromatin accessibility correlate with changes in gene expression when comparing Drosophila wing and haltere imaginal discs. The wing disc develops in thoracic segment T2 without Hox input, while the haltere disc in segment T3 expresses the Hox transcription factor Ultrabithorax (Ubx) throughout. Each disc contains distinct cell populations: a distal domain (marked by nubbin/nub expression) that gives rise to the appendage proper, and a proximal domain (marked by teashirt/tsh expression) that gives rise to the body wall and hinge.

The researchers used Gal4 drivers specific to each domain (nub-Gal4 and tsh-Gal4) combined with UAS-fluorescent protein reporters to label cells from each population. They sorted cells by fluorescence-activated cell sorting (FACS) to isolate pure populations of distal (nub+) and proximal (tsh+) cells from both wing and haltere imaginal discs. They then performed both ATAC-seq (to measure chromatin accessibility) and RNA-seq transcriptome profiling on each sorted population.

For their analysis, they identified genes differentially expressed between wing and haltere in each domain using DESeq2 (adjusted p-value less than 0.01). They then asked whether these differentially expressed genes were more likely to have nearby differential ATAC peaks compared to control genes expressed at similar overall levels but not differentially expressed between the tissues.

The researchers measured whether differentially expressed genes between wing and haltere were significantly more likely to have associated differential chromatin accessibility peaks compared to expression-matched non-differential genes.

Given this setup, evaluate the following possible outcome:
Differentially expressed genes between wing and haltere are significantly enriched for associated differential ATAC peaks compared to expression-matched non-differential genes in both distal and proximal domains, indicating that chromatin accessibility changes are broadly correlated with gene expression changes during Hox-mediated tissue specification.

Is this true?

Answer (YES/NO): YES